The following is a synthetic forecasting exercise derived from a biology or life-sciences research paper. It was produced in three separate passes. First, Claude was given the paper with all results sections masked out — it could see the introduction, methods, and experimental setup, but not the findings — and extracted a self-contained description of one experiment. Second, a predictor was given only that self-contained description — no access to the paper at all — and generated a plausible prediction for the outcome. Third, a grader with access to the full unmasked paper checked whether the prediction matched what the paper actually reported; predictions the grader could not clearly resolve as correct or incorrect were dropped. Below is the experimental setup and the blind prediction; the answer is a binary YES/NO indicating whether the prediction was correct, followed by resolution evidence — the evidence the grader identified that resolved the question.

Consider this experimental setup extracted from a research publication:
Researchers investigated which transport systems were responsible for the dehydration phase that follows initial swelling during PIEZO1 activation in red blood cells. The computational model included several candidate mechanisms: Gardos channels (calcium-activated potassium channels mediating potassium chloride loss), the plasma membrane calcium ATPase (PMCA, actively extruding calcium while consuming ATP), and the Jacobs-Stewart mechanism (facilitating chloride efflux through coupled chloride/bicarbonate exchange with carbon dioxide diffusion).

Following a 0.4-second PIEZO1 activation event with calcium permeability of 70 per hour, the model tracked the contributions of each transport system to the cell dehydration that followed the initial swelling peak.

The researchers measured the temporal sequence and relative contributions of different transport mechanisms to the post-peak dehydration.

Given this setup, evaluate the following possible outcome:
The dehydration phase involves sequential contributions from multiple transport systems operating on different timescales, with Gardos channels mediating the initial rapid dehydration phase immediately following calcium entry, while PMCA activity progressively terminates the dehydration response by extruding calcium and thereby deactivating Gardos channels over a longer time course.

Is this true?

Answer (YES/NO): YES